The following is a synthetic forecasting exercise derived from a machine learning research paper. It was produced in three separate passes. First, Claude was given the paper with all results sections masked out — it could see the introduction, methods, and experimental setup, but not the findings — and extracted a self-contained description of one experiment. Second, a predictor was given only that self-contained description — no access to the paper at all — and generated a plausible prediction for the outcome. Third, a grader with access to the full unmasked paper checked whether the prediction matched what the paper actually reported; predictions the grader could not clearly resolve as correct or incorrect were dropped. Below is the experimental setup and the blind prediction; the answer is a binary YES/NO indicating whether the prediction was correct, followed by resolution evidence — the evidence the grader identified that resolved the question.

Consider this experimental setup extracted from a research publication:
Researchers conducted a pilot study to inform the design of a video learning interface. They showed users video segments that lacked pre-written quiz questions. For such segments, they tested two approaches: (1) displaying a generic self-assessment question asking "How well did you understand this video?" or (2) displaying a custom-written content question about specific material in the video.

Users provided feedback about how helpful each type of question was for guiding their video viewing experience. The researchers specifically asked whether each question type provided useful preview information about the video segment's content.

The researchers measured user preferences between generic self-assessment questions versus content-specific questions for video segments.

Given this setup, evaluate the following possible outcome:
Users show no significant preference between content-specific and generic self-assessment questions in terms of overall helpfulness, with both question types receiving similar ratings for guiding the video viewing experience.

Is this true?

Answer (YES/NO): NO